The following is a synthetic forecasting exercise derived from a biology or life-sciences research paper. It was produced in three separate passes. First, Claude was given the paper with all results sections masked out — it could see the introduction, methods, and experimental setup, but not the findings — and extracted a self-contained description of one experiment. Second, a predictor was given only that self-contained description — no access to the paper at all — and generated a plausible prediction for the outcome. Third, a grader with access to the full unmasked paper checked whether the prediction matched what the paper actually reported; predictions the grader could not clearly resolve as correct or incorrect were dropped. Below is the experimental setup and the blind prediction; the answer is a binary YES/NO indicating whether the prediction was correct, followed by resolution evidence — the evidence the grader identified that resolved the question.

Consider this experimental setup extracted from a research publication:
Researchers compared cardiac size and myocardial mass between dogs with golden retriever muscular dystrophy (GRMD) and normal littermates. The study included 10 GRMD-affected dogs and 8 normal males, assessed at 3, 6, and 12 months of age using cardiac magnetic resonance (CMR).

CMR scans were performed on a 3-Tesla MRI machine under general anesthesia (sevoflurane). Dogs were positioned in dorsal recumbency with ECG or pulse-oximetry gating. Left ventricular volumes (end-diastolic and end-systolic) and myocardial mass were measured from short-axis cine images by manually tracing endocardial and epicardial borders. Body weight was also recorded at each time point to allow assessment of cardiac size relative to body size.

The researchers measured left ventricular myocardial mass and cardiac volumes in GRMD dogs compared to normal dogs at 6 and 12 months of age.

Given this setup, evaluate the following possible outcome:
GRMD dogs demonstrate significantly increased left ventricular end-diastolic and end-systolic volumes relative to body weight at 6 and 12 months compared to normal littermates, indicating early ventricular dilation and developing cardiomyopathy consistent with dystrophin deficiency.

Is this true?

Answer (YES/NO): NO